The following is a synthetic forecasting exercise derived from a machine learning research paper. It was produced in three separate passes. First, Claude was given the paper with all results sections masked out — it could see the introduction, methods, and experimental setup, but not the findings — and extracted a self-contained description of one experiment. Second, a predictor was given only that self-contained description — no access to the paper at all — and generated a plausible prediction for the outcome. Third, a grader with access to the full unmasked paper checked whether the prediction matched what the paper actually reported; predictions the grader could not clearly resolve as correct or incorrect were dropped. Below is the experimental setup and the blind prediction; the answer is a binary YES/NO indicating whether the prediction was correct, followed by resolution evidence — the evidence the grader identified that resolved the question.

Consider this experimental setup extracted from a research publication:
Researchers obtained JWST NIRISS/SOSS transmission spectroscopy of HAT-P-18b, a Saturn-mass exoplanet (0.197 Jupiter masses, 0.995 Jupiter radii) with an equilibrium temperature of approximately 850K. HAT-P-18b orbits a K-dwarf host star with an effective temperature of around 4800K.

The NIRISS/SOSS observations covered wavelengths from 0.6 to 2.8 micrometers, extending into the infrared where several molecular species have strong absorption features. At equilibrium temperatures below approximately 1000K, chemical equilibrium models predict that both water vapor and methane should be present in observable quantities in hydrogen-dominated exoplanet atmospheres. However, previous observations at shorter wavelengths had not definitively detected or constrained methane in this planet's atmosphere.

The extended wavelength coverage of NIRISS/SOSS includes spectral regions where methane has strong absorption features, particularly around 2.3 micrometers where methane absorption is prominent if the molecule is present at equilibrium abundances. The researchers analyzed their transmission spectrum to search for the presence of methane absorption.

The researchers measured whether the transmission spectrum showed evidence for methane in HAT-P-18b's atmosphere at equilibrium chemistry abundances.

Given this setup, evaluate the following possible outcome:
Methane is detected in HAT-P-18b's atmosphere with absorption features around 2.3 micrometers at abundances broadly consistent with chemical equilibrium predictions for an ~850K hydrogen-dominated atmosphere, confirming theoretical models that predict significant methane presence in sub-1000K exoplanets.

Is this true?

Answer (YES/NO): NO